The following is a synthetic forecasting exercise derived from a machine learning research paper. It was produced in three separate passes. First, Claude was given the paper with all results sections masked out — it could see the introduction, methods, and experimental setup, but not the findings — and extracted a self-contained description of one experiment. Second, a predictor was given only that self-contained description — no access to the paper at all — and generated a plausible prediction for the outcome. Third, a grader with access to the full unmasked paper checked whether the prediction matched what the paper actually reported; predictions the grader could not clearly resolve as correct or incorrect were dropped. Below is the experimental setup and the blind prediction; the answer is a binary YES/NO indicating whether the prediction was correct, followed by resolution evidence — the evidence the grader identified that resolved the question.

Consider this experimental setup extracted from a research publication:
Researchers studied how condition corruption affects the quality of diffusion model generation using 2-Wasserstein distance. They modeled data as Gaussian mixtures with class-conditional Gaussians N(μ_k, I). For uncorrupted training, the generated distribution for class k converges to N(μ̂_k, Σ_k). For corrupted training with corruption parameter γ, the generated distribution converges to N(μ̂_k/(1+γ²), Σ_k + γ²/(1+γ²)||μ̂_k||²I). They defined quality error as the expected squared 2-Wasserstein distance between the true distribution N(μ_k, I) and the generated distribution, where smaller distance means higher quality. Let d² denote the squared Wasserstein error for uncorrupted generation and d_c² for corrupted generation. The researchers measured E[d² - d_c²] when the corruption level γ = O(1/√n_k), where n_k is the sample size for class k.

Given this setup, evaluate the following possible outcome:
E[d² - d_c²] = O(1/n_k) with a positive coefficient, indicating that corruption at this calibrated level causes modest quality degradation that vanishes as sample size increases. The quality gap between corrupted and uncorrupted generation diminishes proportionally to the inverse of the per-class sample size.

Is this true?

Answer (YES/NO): NO